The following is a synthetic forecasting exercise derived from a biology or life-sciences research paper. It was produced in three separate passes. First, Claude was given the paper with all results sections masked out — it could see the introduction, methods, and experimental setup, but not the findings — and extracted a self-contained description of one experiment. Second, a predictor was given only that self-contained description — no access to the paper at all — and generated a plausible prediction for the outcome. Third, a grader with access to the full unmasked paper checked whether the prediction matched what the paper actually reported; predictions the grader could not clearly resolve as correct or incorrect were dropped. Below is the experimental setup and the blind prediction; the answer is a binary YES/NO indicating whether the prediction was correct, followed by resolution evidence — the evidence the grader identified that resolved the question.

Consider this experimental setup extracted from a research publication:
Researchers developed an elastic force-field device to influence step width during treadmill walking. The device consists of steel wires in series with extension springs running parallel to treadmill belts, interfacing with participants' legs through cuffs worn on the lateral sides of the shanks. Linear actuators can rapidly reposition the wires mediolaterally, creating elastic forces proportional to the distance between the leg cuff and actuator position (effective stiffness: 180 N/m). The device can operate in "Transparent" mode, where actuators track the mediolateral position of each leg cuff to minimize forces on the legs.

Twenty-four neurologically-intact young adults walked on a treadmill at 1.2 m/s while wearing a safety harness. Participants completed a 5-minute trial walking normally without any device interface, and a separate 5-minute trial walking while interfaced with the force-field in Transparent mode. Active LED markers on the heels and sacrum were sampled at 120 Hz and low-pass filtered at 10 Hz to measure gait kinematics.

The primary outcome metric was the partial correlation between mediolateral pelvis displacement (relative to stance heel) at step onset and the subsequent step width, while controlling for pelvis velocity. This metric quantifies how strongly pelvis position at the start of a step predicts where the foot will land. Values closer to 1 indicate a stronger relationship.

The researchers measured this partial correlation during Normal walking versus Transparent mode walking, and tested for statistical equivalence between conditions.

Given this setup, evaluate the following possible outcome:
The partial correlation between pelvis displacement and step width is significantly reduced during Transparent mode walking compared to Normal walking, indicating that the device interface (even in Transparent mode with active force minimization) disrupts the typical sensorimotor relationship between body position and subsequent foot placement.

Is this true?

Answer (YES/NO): NO